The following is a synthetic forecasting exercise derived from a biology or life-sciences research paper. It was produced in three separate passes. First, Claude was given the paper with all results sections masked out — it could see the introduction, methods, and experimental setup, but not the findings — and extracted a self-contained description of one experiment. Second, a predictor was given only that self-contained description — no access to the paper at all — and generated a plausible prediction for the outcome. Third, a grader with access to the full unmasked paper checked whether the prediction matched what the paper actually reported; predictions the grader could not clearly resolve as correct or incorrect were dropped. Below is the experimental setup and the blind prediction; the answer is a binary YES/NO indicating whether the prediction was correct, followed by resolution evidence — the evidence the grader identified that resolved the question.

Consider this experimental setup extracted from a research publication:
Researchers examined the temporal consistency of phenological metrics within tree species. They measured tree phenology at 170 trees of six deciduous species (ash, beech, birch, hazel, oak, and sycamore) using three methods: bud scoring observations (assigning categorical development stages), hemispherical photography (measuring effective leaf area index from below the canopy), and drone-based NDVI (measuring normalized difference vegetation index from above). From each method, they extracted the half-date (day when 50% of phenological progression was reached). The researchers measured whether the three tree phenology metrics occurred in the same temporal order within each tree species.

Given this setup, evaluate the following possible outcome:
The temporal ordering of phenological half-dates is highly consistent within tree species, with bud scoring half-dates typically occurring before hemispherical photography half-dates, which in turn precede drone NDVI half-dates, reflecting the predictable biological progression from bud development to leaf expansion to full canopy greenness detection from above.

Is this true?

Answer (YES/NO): NO